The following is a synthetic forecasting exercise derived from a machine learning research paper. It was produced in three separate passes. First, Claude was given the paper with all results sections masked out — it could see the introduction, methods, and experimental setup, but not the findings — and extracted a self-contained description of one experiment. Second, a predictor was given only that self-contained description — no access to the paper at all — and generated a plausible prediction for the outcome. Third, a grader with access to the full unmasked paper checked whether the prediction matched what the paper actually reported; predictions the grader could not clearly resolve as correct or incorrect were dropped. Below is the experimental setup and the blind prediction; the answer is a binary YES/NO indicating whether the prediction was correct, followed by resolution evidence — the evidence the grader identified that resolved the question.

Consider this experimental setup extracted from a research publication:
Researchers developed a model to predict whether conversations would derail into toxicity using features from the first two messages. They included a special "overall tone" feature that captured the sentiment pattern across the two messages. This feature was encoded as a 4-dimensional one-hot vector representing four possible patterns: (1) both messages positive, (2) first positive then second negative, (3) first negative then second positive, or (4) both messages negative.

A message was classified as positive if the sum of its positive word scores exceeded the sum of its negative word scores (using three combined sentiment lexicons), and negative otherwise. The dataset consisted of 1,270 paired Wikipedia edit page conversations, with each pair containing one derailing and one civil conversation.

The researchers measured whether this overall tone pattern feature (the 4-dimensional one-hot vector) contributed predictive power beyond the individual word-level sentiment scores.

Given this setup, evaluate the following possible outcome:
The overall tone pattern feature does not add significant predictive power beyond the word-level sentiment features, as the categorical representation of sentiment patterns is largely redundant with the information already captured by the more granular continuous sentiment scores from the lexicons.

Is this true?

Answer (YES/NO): NO